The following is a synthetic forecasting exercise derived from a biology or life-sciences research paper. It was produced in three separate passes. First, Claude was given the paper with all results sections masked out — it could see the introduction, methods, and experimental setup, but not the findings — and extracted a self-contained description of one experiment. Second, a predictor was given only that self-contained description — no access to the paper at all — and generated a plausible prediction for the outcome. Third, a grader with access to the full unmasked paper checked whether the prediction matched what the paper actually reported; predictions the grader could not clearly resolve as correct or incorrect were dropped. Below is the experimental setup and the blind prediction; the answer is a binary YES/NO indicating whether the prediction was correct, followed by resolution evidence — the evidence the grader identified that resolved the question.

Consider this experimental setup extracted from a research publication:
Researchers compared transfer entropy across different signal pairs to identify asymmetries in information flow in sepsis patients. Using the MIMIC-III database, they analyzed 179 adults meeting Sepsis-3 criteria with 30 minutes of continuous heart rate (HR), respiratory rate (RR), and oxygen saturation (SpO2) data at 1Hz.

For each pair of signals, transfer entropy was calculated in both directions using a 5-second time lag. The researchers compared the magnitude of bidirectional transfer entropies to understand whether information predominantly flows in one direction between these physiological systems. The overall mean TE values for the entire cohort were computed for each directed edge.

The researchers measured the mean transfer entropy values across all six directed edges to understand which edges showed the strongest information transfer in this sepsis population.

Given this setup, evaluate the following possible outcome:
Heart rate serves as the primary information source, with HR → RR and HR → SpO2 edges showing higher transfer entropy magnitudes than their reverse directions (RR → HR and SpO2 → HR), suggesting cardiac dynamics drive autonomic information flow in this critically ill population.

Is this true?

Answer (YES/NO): NO